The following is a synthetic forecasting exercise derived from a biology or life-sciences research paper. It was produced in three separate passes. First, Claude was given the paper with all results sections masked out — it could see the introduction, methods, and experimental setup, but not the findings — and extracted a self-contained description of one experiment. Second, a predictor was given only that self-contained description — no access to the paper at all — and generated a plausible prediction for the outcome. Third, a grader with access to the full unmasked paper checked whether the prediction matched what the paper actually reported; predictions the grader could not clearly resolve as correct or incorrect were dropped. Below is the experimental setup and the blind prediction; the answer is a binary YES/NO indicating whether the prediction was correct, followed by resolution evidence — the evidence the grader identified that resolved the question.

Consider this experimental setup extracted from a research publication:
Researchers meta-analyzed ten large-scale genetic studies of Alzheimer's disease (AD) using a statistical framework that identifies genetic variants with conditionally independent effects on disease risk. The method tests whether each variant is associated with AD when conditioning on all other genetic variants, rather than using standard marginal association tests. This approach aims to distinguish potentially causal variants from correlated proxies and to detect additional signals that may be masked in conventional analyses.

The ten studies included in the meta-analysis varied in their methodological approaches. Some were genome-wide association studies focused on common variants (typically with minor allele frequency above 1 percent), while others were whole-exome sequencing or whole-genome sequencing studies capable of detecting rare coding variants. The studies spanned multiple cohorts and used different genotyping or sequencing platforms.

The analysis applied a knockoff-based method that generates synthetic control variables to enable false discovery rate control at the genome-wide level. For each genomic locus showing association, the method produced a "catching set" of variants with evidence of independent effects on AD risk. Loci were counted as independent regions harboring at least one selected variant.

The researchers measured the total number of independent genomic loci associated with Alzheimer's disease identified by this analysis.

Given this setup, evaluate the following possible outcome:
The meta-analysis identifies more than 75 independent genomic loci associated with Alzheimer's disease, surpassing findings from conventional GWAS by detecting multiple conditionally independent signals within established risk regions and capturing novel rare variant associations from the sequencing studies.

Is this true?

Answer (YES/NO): YES